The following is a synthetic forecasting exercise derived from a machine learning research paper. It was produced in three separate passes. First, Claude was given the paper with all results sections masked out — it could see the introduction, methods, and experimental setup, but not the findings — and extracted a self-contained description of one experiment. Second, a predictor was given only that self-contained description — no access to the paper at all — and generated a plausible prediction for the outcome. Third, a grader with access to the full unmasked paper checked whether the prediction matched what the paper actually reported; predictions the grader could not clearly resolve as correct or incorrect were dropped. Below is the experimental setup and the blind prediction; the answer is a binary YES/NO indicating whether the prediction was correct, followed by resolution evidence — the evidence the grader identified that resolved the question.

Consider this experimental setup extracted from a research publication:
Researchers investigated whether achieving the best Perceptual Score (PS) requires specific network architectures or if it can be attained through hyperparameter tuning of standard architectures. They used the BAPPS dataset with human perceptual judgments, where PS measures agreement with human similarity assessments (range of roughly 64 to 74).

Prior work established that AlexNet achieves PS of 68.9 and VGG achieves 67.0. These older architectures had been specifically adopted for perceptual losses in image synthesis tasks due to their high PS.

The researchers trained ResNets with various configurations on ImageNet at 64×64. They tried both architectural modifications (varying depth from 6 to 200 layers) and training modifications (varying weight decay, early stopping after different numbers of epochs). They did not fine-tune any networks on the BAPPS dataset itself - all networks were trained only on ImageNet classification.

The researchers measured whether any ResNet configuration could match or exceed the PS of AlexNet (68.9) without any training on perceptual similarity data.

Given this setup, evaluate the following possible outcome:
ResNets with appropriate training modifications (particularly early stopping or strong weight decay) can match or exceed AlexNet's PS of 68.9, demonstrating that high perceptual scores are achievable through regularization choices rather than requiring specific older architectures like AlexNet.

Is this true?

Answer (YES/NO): YES